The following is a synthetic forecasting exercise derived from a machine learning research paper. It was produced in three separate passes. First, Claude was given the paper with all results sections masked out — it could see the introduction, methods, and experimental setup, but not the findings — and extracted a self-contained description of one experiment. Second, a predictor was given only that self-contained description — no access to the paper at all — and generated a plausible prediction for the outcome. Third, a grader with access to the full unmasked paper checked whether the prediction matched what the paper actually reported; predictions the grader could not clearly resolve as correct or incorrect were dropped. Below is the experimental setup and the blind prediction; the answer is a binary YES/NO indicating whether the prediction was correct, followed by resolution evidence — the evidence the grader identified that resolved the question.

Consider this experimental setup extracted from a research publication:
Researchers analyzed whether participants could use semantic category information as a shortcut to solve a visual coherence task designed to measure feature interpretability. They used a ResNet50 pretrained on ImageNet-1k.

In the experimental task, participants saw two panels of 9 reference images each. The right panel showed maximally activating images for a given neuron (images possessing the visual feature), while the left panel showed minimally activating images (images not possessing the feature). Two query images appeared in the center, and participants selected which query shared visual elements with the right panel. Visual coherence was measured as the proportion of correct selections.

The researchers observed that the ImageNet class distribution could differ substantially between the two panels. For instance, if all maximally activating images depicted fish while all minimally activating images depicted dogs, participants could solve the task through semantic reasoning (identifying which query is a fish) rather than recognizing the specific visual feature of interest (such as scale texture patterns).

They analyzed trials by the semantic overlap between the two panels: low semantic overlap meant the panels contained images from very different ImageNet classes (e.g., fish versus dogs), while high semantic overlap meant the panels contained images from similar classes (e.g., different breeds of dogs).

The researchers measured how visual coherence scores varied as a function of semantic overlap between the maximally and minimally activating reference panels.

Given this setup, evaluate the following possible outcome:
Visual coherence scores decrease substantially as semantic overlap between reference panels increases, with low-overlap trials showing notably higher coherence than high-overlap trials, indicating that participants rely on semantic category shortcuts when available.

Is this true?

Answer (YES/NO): NO